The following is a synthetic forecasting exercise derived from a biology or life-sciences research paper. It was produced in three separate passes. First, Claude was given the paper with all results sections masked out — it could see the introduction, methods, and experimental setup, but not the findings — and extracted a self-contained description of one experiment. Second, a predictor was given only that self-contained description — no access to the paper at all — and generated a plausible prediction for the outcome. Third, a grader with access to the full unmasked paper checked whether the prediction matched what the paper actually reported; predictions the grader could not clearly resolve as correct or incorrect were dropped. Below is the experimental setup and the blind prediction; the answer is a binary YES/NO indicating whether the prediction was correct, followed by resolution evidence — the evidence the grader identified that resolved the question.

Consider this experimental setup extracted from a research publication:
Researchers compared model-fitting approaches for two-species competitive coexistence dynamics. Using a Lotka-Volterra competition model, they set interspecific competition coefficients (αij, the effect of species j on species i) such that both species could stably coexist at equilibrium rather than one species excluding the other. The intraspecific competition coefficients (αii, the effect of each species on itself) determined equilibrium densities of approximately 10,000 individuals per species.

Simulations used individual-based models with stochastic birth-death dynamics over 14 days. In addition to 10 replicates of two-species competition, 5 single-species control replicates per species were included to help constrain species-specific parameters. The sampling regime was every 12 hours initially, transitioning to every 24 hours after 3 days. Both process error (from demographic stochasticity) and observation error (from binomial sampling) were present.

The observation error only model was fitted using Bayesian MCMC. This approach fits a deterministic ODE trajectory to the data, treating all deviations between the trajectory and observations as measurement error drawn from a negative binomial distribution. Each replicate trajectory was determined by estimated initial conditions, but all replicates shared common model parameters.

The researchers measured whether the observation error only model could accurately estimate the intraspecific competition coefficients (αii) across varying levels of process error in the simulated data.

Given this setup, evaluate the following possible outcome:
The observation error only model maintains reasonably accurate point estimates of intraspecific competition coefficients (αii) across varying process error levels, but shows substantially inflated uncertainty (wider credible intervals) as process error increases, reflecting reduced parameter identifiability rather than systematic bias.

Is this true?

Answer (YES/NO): NO